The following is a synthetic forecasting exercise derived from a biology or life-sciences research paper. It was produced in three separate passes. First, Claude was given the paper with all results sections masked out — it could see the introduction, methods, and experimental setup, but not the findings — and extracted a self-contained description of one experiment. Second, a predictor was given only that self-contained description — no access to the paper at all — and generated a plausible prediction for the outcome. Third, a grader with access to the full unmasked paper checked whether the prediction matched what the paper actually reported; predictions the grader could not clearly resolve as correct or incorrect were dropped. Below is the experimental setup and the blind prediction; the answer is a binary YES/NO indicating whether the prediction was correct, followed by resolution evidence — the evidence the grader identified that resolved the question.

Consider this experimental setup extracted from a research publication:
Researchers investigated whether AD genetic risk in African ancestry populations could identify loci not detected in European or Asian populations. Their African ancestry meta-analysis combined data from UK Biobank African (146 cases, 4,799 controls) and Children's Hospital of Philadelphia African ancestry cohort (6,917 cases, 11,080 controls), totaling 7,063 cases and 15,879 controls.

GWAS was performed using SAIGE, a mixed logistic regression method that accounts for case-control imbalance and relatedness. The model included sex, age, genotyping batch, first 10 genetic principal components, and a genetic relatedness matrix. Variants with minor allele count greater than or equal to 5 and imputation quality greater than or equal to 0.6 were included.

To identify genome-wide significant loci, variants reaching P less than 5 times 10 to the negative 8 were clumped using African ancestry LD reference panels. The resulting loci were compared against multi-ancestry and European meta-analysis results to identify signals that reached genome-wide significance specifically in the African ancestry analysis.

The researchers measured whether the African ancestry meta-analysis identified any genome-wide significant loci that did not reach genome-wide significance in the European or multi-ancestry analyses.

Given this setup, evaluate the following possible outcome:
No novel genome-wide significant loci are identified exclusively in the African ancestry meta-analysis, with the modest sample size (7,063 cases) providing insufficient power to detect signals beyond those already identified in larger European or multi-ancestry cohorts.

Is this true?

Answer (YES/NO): YES